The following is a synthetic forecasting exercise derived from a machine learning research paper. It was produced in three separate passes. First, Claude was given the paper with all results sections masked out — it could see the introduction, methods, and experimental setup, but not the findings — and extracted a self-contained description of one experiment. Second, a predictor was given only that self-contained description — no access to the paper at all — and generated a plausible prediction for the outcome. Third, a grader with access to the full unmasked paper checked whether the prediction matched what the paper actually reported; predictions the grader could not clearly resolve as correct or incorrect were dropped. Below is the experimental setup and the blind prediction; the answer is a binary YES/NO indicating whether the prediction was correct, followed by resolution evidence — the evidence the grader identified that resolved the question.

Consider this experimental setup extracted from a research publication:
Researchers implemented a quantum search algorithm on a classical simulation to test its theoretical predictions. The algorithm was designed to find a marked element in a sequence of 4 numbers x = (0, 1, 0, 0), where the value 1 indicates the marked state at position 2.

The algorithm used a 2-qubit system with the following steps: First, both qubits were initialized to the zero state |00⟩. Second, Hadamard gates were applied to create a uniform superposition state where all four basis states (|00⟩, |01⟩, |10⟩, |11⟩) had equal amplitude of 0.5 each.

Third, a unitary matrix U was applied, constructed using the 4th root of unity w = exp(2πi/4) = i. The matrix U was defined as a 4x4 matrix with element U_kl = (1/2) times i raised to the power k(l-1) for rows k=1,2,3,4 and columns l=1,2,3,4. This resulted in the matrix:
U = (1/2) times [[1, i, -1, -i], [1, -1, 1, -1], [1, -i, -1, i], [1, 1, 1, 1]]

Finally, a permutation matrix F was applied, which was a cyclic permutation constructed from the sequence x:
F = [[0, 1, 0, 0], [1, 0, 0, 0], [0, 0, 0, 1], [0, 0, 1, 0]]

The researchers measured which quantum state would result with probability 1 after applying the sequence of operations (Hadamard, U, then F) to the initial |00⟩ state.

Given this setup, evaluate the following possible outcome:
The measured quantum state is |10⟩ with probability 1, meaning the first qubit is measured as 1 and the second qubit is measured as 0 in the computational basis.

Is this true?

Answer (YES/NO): YES